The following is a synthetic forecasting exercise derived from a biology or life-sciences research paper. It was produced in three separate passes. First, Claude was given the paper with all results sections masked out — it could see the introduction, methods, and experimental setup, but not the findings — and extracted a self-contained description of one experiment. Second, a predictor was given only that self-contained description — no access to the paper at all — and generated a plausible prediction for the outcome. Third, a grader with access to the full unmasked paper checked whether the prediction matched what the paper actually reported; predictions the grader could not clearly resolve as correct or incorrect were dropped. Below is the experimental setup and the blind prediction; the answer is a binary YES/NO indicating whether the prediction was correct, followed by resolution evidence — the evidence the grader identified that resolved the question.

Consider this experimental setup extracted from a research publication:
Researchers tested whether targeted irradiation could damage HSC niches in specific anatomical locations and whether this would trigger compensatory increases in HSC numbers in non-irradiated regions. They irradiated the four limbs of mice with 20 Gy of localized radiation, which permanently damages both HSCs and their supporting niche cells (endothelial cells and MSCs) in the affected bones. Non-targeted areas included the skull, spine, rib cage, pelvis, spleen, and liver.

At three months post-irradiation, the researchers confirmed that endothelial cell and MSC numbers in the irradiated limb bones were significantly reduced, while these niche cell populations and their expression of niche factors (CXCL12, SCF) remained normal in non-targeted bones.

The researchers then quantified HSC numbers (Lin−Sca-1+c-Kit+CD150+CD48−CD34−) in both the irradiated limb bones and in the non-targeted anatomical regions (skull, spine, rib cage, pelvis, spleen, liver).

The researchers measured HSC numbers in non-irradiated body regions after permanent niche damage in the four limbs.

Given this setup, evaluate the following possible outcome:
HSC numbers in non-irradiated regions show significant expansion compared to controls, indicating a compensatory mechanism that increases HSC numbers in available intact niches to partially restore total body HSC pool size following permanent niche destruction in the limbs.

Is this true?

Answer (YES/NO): NO